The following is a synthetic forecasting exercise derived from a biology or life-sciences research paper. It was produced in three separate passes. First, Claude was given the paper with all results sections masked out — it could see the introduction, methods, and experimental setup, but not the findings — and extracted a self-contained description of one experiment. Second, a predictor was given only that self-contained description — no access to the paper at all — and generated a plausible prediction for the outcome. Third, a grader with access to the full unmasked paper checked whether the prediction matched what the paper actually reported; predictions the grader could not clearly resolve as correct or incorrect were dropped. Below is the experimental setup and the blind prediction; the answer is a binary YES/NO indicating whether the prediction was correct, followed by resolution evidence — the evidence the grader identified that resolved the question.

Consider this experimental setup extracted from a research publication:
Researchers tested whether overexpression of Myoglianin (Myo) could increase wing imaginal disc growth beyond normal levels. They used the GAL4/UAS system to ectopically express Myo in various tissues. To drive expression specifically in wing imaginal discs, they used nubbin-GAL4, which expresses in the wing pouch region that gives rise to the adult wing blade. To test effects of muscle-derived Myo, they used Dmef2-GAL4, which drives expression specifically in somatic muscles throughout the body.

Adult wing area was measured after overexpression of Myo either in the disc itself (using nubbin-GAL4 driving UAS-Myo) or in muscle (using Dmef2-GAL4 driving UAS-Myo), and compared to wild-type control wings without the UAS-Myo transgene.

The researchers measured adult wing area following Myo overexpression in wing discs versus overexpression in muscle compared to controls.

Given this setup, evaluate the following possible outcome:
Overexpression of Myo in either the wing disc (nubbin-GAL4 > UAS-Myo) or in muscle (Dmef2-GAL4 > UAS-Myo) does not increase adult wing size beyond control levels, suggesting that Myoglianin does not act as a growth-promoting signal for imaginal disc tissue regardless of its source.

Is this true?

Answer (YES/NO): NO